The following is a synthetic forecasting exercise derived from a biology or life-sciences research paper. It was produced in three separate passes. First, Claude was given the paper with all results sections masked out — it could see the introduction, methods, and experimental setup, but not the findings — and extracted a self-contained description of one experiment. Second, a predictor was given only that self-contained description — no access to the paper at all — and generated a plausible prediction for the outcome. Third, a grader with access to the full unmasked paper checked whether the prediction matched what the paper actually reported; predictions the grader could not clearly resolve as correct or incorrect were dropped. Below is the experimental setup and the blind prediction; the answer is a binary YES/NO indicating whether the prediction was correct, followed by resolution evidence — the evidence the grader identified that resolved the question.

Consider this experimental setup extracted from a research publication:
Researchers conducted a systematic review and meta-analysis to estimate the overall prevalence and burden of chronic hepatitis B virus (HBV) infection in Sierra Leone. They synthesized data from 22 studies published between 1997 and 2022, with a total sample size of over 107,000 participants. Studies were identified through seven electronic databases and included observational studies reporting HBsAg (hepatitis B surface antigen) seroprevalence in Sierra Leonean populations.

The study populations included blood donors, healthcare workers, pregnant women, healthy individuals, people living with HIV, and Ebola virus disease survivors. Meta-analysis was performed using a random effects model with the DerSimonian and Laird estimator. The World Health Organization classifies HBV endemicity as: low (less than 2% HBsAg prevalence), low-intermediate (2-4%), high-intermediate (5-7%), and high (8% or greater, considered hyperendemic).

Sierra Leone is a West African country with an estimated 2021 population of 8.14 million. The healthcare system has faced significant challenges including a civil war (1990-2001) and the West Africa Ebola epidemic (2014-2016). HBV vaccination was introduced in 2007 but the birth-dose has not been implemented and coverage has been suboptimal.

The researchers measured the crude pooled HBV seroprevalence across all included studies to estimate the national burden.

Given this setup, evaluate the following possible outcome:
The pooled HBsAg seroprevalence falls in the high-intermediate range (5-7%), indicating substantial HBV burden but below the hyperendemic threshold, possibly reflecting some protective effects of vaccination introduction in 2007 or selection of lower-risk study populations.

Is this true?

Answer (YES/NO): NO